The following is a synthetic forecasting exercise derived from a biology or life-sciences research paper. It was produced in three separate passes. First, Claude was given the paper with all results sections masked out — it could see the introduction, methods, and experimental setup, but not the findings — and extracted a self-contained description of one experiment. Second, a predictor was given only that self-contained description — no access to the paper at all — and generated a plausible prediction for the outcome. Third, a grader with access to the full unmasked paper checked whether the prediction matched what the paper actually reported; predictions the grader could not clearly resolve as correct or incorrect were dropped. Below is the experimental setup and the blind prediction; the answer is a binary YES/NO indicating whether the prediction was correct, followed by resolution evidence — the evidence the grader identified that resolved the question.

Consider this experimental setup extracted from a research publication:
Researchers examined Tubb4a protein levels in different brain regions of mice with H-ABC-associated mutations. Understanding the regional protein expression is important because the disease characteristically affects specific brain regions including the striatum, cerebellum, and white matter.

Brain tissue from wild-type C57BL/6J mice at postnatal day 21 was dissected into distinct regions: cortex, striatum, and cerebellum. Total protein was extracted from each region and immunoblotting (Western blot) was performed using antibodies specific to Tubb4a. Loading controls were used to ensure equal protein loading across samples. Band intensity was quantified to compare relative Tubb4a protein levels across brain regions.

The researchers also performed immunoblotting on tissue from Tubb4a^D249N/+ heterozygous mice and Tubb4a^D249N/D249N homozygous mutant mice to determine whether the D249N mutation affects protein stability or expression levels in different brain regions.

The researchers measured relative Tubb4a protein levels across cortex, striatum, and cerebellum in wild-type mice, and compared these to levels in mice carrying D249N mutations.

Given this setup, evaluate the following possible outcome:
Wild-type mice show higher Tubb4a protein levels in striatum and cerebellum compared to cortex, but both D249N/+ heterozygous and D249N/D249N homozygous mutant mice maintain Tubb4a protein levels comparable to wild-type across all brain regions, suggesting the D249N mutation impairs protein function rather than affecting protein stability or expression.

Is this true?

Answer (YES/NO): NO